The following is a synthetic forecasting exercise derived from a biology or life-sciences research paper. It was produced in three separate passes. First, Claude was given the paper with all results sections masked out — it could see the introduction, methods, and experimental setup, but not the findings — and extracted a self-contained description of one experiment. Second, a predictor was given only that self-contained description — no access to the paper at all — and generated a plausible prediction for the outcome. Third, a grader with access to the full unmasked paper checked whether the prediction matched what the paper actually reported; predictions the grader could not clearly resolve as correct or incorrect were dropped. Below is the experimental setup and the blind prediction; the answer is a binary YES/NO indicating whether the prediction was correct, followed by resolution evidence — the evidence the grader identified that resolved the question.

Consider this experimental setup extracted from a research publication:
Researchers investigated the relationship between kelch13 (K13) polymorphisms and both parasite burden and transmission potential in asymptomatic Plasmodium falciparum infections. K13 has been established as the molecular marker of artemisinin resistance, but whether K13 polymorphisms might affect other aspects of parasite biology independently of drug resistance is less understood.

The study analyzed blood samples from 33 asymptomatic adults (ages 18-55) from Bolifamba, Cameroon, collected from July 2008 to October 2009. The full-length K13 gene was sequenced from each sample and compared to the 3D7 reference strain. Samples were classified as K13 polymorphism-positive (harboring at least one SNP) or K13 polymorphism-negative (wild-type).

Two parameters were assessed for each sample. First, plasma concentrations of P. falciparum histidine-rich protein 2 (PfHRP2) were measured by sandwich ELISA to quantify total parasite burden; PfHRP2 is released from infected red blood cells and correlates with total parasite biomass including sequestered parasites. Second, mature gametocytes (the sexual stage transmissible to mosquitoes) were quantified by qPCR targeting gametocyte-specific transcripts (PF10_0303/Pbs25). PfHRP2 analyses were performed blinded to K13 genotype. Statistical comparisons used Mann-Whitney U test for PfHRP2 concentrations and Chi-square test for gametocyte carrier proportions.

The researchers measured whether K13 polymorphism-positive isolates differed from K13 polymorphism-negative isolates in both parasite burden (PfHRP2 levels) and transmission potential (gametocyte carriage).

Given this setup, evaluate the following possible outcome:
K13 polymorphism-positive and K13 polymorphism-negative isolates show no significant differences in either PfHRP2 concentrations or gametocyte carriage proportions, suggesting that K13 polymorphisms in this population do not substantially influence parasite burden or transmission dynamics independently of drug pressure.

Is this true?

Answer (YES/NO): NO